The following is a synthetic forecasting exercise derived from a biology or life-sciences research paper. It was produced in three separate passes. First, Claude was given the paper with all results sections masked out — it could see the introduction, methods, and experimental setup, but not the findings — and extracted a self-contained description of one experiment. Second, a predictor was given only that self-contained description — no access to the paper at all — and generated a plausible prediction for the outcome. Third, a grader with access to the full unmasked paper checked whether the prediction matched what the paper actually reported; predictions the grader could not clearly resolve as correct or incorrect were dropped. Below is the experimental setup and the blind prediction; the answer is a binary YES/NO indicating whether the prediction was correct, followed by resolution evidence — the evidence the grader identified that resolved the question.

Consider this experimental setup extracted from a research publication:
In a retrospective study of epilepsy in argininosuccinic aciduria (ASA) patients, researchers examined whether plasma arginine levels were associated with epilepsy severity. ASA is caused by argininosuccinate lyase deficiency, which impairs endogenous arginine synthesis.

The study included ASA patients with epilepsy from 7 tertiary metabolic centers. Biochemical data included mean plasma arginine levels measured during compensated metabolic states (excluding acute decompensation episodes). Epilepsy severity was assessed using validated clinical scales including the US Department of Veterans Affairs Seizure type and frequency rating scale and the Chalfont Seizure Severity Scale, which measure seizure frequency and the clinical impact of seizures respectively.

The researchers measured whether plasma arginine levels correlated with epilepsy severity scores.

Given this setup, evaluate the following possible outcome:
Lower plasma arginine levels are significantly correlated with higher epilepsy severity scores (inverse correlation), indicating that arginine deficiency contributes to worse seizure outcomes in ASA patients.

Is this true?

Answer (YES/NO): NO